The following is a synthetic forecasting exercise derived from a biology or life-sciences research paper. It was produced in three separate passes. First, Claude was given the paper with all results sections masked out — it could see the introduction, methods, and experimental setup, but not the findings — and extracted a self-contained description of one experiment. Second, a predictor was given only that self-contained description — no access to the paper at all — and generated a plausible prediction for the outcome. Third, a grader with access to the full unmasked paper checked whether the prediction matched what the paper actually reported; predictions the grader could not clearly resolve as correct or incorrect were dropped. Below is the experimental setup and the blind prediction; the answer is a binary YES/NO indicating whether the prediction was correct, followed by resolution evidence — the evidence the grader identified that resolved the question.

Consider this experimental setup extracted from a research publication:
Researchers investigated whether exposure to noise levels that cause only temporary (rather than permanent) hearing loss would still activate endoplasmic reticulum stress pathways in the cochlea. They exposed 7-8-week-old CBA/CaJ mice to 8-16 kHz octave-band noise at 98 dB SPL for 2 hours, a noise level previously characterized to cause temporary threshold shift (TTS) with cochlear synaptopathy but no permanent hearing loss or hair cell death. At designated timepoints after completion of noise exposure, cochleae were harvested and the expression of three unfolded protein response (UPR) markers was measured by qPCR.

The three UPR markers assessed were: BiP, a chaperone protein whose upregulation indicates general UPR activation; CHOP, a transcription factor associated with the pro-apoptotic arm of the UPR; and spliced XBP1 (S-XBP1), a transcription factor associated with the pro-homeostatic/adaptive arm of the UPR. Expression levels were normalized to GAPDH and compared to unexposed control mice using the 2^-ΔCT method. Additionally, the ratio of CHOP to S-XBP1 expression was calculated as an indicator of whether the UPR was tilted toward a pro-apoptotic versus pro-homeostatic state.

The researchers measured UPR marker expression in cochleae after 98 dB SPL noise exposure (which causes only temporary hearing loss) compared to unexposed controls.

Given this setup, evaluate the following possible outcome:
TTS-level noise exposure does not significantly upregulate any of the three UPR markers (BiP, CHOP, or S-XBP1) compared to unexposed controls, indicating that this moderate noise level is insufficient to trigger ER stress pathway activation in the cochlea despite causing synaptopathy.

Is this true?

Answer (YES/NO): NO